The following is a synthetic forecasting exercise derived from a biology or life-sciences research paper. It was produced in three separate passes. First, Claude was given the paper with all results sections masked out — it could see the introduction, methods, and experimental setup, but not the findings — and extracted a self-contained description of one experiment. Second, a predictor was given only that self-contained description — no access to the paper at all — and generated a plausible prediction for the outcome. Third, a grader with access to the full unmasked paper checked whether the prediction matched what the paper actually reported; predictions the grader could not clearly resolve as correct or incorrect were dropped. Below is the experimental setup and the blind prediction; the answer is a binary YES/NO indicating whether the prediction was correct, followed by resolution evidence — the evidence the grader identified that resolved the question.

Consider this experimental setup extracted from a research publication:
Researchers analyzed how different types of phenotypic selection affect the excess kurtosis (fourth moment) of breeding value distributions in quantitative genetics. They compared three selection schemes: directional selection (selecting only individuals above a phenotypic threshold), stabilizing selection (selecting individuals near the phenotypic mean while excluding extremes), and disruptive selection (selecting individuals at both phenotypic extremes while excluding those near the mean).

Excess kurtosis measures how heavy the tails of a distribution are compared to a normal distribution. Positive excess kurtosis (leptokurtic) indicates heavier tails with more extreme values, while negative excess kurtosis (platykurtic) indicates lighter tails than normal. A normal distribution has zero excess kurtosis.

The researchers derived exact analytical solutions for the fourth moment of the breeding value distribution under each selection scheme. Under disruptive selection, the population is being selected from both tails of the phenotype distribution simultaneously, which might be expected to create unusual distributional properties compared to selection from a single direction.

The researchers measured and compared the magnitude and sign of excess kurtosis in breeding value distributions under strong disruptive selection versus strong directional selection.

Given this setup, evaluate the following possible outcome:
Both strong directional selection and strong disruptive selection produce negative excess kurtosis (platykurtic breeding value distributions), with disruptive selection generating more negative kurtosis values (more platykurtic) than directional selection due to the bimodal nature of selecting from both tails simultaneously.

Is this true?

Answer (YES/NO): NO